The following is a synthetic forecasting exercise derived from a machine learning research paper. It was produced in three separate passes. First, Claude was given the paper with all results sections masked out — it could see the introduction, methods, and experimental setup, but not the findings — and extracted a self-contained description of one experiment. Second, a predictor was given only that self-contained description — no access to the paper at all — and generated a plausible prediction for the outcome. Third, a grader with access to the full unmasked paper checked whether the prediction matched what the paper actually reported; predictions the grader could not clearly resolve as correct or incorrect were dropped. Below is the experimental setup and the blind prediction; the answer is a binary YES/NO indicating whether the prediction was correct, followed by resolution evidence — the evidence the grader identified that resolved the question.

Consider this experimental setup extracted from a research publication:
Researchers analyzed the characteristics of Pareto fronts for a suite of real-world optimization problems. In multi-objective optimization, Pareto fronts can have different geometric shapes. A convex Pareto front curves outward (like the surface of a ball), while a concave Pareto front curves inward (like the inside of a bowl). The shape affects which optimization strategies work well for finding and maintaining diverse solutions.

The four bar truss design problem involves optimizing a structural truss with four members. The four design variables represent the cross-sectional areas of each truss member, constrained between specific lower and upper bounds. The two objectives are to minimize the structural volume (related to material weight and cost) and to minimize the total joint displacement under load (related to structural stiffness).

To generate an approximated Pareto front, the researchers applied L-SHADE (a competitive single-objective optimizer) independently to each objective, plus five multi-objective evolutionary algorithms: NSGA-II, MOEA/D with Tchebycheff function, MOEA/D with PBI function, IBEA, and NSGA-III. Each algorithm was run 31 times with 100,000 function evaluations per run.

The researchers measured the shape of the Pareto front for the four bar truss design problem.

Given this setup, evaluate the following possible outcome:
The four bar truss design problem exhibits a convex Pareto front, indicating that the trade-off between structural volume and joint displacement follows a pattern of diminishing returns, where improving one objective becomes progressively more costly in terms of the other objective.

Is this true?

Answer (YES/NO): YES